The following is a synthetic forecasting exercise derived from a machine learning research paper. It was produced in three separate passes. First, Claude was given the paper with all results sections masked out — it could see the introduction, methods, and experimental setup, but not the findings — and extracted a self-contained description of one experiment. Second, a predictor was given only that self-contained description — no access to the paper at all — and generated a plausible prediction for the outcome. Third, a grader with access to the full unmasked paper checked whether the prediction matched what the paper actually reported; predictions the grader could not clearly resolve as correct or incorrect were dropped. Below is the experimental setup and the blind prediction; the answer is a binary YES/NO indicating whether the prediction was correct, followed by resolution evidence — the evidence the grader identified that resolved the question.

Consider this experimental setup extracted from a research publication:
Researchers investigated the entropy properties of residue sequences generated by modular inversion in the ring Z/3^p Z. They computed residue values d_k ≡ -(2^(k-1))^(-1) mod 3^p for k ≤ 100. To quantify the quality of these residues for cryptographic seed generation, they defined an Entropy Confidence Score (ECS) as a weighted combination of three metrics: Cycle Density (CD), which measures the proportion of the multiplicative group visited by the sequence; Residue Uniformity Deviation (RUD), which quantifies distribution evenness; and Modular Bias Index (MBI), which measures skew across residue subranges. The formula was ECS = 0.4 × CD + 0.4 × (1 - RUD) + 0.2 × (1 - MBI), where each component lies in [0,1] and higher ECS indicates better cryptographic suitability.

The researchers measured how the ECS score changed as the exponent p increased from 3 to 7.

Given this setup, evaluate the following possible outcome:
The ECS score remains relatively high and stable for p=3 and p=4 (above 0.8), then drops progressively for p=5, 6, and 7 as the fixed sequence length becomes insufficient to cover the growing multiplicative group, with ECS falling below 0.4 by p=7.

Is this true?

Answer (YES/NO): NO